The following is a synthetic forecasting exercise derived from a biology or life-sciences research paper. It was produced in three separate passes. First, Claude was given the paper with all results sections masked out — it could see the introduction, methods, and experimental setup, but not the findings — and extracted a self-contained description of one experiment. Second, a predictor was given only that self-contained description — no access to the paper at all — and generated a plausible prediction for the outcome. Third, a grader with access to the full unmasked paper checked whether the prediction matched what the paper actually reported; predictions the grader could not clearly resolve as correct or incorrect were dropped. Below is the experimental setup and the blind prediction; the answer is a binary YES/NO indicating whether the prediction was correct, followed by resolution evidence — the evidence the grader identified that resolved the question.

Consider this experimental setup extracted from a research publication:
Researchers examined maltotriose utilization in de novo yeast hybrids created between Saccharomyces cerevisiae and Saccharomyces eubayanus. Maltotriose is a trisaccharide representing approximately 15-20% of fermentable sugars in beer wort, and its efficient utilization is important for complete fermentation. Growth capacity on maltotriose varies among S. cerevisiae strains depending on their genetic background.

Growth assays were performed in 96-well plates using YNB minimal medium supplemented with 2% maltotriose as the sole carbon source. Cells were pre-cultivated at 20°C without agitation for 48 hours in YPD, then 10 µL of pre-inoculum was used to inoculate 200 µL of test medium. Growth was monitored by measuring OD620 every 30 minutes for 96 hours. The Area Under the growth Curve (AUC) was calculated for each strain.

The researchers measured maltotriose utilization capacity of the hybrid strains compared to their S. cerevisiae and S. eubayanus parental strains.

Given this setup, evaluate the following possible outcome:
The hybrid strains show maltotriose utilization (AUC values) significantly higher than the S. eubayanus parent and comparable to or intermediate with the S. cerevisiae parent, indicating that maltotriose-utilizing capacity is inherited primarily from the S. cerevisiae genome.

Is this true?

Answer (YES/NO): YES